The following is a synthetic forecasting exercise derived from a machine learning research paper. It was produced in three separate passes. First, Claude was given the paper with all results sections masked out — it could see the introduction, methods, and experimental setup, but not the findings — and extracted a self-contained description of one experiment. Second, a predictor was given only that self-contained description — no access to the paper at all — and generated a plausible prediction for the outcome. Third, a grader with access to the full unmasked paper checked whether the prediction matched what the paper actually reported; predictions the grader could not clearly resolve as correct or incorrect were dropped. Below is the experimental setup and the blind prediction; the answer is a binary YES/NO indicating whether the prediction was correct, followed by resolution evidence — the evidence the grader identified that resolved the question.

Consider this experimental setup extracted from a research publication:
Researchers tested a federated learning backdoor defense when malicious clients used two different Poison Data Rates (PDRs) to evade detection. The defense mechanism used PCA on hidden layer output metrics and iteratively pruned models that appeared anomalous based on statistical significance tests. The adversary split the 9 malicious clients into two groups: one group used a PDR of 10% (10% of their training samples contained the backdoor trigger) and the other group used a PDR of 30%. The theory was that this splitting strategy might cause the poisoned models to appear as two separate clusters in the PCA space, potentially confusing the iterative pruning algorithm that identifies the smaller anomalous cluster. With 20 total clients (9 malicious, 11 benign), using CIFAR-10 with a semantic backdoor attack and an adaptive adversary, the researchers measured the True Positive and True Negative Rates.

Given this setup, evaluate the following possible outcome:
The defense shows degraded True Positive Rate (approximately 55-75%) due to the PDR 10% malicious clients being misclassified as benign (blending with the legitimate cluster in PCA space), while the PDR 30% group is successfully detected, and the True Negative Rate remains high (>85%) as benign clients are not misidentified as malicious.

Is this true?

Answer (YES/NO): NO